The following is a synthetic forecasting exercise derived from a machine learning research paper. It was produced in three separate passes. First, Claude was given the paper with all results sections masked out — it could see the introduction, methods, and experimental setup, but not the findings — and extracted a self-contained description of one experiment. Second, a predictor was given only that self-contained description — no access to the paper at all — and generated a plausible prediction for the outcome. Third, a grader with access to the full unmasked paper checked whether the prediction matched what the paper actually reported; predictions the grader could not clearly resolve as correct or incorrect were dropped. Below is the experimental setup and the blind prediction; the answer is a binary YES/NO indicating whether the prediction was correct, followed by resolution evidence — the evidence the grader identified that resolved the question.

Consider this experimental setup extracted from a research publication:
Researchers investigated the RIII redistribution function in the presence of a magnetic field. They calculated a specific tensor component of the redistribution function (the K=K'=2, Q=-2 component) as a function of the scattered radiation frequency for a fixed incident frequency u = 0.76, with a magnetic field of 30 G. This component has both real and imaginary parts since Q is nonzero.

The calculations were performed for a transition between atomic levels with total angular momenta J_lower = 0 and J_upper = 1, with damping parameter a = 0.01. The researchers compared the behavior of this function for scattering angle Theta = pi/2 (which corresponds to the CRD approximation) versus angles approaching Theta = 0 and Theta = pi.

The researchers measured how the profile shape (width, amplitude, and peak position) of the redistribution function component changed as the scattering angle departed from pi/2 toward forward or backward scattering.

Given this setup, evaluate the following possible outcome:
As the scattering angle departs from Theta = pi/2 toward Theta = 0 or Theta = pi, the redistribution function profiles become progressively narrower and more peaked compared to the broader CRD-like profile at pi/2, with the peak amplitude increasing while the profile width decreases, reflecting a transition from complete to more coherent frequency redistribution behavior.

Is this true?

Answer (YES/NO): YES